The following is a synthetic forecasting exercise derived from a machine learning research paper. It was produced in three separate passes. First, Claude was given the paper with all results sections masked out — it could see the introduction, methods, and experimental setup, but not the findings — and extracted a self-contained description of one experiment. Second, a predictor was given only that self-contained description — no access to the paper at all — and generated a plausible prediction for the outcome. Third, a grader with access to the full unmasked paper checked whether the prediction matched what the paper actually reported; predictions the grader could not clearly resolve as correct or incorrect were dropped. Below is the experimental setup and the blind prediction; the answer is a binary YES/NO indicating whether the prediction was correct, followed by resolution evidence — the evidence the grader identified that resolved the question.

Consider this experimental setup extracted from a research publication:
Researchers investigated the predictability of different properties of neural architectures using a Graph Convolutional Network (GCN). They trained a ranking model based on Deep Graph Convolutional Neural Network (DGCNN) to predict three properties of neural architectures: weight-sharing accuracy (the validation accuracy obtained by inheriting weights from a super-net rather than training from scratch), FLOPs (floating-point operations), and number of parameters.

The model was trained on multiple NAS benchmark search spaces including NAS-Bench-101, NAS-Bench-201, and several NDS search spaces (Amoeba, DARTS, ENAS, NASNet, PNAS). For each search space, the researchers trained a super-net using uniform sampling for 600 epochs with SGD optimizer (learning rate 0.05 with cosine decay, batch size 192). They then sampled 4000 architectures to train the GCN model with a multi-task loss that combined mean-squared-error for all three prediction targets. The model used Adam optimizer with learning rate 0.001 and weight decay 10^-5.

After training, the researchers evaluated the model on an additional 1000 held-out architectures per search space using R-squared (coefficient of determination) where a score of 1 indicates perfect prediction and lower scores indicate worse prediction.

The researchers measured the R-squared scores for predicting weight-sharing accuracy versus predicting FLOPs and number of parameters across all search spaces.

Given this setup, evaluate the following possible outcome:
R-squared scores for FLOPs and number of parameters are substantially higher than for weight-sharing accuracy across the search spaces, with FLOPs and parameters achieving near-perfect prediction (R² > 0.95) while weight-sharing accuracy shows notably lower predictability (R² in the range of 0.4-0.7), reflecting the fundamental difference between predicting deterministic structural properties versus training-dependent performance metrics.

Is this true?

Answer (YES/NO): NO